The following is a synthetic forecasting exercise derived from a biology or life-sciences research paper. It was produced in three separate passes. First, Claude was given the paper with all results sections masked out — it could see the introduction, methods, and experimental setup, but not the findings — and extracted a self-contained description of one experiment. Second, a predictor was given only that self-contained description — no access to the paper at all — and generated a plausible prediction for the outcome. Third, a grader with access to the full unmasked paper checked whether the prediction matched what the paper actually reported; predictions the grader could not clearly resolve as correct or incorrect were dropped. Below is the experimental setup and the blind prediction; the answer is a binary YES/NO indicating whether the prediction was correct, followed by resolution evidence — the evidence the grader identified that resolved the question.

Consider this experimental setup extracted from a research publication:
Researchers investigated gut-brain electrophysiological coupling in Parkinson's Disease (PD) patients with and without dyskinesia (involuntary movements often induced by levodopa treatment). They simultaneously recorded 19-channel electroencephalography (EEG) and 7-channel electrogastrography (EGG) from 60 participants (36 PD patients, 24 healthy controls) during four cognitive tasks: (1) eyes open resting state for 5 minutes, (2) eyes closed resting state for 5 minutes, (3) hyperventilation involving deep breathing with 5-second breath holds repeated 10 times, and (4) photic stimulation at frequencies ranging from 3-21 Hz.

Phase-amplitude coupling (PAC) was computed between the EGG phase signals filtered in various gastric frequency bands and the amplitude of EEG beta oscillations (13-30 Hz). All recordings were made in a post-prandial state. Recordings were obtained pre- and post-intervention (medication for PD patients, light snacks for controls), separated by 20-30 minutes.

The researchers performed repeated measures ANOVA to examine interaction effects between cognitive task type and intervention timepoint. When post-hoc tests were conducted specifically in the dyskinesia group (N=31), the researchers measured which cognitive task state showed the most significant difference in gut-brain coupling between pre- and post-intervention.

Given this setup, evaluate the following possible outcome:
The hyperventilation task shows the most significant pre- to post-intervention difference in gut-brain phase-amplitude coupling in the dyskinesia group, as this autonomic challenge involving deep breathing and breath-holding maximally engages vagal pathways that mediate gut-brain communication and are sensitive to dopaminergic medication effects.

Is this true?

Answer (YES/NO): YES